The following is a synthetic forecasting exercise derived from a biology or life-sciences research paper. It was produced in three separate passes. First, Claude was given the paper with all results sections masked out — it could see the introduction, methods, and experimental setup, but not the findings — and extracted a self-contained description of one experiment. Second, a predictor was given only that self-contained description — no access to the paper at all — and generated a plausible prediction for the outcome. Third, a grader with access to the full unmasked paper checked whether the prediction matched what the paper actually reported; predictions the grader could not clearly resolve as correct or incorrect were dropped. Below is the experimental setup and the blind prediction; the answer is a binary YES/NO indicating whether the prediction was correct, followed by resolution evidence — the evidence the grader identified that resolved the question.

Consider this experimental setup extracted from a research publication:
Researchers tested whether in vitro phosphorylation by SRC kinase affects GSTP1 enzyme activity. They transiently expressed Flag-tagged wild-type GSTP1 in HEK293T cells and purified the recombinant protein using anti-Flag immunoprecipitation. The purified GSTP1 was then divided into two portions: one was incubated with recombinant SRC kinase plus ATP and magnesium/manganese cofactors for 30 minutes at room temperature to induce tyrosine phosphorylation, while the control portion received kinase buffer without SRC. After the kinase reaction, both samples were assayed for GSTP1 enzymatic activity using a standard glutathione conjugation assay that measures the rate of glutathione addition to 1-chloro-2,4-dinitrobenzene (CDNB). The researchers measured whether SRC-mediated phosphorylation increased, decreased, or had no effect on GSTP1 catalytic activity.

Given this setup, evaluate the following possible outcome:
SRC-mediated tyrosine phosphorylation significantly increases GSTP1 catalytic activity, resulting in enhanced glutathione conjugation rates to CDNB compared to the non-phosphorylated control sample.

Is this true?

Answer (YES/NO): NO